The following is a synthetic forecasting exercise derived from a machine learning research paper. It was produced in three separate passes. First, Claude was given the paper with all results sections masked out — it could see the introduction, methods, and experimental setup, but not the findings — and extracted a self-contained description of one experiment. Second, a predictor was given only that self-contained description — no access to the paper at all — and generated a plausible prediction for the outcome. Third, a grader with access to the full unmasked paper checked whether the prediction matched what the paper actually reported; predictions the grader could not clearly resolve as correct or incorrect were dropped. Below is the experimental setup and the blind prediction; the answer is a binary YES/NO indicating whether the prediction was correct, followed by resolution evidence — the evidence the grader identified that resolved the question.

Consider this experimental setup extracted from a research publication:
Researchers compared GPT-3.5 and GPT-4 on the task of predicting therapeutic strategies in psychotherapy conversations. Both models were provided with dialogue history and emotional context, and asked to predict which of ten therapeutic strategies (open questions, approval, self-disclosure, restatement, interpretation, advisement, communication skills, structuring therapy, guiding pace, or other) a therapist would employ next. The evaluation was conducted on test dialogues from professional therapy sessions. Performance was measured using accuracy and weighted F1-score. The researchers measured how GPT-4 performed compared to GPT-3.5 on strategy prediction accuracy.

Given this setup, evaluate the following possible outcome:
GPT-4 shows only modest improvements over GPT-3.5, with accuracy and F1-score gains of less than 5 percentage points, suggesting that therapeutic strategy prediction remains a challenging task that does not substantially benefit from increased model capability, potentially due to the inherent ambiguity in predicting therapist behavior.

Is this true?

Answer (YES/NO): NO